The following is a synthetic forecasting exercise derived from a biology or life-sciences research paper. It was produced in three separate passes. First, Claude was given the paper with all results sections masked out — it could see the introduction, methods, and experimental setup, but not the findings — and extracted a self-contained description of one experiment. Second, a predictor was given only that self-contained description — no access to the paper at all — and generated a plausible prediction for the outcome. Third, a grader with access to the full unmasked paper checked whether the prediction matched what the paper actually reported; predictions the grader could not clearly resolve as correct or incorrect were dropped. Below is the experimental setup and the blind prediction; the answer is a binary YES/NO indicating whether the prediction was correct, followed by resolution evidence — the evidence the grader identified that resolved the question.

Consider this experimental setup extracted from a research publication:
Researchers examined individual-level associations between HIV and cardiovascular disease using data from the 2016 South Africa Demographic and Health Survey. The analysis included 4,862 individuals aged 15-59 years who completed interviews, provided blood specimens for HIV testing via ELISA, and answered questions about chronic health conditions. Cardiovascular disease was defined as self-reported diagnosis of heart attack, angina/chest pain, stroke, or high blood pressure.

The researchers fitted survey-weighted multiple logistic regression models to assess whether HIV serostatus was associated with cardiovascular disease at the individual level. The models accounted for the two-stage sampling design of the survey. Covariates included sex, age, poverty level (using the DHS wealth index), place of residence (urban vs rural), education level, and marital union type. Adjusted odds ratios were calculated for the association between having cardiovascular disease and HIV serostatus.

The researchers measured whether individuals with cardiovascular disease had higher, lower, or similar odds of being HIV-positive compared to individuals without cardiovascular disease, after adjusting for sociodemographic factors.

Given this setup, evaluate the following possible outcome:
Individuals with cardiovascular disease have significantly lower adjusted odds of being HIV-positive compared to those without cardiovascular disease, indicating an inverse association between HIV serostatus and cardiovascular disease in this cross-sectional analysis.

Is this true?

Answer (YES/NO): NO